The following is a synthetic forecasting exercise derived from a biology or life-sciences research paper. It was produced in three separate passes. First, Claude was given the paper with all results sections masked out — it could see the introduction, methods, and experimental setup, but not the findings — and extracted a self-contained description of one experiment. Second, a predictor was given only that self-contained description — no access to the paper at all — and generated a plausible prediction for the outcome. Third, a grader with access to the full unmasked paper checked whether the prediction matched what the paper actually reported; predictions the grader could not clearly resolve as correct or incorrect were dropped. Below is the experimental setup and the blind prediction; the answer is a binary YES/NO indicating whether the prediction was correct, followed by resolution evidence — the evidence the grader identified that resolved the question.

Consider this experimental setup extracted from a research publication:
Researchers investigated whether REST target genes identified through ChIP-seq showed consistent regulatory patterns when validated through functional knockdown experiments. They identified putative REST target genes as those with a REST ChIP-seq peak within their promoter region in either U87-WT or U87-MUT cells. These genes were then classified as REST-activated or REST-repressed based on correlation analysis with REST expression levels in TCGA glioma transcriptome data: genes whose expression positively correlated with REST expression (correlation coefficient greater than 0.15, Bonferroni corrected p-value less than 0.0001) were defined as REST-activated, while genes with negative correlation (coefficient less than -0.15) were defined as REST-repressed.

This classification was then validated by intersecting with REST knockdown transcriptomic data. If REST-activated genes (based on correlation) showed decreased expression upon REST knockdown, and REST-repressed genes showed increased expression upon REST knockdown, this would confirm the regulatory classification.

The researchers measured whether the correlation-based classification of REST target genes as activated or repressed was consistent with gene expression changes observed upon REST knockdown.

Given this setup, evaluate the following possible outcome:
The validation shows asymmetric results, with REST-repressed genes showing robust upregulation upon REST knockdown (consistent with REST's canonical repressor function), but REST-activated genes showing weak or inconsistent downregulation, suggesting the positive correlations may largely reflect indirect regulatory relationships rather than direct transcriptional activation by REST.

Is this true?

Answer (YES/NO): NO